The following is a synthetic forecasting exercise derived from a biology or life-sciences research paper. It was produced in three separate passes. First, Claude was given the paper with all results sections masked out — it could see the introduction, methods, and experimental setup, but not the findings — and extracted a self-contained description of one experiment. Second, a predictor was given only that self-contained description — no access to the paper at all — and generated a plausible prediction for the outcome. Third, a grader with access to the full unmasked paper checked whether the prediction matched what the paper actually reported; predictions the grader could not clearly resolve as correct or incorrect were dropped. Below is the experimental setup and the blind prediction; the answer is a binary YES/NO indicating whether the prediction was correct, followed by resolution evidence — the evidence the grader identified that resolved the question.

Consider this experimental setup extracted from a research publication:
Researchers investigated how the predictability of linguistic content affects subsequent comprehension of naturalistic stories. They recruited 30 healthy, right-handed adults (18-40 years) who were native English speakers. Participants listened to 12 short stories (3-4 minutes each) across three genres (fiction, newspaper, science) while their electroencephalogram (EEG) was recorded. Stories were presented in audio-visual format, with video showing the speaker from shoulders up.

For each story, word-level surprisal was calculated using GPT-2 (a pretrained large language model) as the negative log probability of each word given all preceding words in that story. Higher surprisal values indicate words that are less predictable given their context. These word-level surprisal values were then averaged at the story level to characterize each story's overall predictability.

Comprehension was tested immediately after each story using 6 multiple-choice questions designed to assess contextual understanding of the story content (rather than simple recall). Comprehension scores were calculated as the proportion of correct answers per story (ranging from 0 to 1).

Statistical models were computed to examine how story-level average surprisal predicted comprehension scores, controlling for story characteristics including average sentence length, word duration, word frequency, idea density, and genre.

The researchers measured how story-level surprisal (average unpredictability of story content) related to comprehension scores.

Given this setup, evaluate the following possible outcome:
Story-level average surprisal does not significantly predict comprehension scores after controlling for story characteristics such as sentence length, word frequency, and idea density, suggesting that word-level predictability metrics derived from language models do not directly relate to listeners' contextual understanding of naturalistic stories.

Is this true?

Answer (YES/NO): NO